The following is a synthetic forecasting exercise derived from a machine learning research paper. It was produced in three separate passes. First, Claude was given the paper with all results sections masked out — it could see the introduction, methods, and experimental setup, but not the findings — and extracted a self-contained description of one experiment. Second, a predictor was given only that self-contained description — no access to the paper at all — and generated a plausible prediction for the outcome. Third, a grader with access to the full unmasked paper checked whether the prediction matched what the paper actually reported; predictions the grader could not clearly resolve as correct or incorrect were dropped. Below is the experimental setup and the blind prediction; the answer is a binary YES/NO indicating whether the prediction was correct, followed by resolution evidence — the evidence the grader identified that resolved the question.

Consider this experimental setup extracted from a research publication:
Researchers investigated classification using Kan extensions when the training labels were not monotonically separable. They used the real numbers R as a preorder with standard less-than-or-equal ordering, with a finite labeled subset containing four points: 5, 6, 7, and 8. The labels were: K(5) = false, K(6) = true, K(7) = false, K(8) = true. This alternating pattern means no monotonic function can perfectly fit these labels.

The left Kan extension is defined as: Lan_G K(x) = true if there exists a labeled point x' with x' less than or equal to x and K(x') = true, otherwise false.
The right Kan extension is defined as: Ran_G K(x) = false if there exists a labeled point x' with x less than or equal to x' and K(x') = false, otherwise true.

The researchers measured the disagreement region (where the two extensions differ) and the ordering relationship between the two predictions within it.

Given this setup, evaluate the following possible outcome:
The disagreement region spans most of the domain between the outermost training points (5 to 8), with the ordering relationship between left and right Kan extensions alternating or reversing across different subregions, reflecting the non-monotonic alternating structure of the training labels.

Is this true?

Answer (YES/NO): NO